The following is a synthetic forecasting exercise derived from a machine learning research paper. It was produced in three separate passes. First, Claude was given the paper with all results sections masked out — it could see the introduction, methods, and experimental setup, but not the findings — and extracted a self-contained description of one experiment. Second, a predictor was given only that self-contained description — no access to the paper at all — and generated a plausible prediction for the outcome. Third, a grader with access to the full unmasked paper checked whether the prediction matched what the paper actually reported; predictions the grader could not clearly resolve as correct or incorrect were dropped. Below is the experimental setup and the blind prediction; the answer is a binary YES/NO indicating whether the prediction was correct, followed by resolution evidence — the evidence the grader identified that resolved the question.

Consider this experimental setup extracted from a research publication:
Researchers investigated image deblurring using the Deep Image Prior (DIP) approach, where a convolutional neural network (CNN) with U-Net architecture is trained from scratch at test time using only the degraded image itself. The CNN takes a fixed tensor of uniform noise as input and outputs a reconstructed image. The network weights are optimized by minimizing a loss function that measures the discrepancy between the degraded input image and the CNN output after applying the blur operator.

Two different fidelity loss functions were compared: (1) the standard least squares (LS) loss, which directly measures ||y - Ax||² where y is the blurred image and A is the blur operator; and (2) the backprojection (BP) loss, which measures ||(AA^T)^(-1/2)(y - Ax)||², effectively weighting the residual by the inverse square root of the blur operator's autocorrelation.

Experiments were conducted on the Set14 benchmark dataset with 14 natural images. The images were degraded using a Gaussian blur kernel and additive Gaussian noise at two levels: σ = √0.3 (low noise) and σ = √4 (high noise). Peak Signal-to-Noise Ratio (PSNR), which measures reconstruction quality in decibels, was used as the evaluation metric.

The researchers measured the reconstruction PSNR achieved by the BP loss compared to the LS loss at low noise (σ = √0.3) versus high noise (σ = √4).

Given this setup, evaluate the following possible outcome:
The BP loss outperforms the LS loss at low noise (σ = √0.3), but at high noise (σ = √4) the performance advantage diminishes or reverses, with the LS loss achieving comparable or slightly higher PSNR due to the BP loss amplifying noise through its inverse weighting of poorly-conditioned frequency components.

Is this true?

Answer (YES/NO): YES